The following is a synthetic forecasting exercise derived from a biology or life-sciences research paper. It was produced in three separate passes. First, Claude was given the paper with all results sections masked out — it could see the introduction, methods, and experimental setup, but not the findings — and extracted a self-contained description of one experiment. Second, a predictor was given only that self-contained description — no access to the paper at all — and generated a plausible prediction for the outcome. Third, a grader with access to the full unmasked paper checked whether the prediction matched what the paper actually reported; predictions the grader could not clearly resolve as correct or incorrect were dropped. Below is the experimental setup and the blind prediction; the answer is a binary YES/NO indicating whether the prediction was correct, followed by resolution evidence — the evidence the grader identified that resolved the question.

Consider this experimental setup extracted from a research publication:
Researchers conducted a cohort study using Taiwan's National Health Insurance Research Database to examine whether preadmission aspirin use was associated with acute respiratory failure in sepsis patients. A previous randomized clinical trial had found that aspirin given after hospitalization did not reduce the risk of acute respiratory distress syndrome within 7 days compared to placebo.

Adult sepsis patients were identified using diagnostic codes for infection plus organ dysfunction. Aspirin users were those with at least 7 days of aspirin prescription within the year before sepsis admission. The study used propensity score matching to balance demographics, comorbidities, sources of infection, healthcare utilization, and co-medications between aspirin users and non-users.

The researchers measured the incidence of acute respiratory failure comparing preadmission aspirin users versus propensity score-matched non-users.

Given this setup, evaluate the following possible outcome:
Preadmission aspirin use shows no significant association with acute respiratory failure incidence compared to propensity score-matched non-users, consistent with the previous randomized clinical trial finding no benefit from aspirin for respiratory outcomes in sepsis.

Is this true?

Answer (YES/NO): YES